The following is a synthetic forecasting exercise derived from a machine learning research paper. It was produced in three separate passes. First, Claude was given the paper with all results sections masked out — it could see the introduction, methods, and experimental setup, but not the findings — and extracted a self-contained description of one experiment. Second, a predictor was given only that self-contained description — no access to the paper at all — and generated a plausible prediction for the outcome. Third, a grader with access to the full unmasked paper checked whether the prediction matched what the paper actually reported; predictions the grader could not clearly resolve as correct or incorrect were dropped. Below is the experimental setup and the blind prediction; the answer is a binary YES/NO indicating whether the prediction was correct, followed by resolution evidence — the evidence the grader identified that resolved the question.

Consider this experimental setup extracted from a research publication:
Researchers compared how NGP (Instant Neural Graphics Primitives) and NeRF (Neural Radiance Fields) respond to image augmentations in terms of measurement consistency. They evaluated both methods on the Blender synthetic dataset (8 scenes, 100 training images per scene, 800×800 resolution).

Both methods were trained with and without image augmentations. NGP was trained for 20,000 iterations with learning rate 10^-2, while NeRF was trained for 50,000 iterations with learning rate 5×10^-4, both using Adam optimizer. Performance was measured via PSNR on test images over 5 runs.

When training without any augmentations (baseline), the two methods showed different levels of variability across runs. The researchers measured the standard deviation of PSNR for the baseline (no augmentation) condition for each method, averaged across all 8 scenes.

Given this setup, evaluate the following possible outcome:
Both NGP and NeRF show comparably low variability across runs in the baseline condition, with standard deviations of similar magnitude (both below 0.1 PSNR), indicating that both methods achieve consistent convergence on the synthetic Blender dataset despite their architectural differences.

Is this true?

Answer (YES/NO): NO